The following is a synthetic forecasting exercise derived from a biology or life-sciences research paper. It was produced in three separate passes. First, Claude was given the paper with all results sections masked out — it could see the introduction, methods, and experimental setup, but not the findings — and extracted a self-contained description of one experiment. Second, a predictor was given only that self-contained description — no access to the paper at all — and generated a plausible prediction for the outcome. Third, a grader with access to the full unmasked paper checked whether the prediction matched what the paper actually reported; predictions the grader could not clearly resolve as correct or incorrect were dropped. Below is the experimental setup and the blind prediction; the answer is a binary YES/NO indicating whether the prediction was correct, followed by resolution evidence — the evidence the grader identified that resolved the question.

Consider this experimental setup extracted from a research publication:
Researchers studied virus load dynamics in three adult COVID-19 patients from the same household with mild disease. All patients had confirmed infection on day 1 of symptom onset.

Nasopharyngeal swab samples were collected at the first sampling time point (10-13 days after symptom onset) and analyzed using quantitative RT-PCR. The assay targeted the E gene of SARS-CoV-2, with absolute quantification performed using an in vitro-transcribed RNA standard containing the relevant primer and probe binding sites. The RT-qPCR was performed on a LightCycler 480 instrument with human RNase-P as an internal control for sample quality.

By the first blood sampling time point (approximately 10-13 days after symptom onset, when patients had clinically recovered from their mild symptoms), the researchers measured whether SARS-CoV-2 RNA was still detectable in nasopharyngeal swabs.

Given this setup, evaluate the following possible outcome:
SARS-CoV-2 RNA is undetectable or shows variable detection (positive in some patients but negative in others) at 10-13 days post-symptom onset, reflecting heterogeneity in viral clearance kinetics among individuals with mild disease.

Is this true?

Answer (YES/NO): NO